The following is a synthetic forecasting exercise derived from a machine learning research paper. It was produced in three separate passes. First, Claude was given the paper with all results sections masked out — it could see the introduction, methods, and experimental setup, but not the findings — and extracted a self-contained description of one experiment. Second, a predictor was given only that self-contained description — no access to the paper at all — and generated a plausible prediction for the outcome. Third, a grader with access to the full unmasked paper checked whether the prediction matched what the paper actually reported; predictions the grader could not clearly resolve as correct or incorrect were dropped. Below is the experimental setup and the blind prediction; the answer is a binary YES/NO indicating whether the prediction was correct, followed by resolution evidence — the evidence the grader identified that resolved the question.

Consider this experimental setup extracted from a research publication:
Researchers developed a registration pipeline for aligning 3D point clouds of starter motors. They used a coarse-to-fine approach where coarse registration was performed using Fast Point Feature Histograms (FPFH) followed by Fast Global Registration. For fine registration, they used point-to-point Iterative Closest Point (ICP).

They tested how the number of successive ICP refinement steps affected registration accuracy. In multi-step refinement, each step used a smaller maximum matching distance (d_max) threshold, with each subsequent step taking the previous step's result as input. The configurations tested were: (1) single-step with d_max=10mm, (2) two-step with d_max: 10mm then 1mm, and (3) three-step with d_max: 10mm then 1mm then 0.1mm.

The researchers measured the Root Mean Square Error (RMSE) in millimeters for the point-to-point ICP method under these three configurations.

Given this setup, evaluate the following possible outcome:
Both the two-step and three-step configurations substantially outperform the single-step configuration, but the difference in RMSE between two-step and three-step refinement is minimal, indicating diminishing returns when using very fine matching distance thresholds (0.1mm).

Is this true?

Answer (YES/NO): NO